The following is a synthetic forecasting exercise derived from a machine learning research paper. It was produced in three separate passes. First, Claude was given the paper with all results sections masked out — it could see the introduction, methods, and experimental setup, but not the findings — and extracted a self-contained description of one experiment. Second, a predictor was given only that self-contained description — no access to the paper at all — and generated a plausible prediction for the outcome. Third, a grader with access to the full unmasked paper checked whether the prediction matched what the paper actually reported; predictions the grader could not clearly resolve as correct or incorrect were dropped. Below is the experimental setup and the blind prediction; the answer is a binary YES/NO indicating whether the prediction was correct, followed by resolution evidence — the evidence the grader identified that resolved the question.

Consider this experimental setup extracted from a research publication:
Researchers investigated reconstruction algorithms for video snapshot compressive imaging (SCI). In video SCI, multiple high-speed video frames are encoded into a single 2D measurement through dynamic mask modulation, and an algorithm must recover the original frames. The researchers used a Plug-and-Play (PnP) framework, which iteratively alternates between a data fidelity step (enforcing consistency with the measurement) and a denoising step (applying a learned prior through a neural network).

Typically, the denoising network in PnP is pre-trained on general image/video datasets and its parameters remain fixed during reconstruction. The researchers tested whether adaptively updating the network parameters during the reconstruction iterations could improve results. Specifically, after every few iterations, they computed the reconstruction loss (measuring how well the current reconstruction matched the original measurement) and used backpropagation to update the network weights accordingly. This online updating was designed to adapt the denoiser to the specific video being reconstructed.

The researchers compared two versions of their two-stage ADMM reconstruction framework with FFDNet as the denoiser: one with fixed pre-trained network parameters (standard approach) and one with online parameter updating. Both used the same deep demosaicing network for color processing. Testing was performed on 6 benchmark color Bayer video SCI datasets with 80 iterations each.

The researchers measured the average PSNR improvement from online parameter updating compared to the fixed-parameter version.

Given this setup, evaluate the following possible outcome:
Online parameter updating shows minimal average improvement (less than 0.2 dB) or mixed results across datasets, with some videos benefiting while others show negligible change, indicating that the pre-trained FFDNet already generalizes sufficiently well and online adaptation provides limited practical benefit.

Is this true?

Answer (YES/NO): YES